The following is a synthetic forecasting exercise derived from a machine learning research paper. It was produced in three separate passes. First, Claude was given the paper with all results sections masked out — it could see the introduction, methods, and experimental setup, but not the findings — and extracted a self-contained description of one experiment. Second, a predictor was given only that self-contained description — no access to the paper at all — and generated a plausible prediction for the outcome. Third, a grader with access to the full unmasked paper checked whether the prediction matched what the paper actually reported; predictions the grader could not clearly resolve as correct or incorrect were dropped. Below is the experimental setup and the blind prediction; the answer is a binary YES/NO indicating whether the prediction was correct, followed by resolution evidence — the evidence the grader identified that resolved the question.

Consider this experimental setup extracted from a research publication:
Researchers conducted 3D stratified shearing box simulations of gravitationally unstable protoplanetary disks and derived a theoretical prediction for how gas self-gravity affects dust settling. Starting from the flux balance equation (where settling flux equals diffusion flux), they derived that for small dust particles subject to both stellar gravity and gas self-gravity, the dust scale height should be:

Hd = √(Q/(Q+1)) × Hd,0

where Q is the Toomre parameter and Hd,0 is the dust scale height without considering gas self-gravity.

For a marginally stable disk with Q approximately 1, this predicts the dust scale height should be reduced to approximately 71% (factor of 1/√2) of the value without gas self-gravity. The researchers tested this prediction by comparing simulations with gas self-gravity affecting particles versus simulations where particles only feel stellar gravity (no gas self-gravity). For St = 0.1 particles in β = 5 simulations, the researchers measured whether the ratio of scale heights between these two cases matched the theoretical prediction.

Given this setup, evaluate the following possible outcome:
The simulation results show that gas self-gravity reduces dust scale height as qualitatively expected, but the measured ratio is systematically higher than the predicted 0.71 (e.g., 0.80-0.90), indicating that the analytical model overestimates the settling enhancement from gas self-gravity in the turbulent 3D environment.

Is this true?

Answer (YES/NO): NO